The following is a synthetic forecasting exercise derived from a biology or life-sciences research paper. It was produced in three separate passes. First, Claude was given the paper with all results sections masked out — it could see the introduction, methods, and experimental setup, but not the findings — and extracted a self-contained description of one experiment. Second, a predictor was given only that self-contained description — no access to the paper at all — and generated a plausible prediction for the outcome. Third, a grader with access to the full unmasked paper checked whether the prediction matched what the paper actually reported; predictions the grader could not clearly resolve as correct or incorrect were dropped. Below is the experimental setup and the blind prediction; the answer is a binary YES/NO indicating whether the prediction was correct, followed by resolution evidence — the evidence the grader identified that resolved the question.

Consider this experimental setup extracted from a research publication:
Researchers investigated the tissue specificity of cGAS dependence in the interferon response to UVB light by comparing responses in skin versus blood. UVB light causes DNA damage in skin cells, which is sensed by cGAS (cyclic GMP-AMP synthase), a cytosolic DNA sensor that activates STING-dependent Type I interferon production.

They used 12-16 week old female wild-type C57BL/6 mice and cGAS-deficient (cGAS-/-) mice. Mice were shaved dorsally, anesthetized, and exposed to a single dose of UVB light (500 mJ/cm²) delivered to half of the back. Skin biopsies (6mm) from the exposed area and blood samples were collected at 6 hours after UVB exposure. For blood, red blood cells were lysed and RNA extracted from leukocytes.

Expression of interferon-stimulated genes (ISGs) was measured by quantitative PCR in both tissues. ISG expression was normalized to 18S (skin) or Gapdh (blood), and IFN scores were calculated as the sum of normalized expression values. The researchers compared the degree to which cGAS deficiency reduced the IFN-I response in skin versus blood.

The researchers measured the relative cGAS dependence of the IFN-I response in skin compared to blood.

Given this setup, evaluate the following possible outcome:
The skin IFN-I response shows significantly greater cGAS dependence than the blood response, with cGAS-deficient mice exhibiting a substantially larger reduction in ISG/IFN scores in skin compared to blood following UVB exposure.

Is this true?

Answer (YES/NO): YES